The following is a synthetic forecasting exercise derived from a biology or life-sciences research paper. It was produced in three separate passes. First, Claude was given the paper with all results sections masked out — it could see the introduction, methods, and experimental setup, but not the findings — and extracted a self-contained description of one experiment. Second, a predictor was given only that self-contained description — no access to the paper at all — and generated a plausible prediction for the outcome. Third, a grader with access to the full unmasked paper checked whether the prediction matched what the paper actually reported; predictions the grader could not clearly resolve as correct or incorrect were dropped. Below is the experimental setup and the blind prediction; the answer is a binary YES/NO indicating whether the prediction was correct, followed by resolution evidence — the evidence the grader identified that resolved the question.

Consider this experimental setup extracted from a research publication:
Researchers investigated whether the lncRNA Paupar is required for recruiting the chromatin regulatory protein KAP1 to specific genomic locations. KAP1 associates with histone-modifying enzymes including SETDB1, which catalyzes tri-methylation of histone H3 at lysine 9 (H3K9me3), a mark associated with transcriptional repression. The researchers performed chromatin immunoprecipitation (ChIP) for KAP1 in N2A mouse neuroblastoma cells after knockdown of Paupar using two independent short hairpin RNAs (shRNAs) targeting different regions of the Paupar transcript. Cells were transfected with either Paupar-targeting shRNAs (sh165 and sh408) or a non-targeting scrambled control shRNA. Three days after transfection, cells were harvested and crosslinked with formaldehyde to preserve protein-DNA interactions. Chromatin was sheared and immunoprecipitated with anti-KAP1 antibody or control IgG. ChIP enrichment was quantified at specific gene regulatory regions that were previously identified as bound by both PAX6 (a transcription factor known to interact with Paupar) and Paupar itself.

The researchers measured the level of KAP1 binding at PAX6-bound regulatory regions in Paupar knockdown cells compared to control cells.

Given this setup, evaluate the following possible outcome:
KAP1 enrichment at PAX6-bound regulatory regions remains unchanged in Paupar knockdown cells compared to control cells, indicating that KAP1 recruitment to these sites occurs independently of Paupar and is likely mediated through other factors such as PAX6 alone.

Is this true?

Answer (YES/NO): NO